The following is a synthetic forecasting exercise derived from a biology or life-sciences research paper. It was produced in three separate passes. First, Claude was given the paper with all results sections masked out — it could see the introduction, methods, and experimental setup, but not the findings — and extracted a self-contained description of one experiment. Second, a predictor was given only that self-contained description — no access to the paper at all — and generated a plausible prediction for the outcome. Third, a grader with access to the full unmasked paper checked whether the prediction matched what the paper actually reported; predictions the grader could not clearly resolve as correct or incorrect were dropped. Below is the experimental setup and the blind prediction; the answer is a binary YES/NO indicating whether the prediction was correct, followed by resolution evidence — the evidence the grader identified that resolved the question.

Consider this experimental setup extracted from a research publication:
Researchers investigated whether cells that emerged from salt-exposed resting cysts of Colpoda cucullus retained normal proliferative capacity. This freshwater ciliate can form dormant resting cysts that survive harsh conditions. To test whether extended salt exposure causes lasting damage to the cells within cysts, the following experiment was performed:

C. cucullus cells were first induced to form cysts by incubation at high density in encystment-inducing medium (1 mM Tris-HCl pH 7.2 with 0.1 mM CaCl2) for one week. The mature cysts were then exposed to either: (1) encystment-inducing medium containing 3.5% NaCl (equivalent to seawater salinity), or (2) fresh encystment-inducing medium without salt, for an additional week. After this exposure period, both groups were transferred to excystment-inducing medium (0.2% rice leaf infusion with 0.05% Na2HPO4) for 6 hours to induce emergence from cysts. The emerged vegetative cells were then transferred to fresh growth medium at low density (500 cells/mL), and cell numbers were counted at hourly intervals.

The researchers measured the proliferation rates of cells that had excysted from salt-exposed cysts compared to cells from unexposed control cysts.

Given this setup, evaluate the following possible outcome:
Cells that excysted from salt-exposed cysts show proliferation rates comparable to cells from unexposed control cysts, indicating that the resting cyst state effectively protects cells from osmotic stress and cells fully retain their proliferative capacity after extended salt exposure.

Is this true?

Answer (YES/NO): NO